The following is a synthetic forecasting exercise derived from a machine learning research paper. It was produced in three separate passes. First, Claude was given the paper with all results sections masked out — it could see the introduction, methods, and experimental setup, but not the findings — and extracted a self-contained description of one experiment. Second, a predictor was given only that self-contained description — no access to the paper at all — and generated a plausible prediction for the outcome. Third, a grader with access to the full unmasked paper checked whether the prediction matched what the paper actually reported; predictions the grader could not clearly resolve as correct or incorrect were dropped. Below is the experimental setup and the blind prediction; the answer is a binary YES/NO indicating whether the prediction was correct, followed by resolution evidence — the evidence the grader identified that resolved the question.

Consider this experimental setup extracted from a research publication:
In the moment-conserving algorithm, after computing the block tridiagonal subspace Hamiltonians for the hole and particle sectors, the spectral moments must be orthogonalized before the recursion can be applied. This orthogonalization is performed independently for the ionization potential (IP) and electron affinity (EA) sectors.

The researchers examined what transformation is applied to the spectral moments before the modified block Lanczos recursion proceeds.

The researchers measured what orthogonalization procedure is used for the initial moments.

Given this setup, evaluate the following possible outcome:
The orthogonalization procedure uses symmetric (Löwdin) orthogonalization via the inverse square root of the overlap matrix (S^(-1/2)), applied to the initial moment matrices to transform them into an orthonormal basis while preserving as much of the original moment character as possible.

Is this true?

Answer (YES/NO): NO